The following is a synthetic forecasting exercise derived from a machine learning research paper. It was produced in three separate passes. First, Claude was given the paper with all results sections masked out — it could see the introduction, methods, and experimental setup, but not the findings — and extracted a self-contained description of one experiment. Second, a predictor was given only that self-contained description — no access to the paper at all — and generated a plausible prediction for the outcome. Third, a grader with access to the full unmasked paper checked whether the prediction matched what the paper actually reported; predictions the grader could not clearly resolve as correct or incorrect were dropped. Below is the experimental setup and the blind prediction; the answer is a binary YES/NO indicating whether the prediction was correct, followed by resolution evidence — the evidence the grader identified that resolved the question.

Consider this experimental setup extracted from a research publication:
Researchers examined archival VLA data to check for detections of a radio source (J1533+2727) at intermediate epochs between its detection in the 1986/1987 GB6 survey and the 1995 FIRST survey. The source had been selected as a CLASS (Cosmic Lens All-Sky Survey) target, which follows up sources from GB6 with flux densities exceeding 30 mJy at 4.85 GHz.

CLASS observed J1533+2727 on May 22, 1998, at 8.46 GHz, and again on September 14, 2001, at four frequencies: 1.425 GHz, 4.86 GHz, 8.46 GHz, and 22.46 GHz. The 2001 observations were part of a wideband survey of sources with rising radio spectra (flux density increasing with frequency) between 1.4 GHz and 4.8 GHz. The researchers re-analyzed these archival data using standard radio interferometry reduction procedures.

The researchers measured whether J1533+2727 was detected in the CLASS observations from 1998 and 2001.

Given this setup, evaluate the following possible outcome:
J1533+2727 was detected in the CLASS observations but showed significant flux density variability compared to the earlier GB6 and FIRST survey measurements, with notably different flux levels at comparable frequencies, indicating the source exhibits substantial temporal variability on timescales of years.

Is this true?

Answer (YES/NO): NO